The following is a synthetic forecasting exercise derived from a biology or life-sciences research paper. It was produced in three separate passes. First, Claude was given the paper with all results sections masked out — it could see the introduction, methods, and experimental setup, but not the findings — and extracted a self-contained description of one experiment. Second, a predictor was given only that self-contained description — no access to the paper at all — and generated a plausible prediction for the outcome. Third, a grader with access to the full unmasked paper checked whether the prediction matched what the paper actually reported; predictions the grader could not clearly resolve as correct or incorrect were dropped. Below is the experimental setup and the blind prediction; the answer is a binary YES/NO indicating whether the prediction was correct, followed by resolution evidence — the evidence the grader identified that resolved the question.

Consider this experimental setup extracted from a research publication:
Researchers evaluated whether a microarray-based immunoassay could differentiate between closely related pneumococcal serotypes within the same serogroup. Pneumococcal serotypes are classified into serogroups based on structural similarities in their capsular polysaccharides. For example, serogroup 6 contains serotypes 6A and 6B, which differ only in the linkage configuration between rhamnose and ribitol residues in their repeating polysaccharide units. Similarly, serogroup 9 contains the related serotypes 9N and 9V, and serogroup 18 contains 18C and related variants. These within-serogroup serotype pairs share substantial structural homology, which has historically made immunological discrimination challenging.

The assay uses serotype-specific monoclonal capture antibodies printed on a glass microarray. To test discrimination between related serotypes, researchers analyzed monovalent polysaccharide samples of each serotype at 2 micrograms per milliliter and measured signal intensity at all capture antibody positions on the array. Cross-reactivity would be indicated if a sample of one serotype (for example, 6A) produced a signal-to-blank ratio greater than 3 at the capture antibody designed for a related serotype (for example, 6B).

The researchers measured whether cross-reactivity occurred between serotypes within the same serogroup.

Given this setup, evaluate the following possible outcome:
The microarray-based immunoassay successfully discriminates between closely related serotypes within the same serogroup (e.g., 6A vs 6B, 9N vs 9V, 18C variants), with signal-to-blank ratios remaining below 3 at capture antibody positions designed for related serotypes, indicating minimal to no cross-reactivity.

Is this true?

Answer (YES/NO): YES